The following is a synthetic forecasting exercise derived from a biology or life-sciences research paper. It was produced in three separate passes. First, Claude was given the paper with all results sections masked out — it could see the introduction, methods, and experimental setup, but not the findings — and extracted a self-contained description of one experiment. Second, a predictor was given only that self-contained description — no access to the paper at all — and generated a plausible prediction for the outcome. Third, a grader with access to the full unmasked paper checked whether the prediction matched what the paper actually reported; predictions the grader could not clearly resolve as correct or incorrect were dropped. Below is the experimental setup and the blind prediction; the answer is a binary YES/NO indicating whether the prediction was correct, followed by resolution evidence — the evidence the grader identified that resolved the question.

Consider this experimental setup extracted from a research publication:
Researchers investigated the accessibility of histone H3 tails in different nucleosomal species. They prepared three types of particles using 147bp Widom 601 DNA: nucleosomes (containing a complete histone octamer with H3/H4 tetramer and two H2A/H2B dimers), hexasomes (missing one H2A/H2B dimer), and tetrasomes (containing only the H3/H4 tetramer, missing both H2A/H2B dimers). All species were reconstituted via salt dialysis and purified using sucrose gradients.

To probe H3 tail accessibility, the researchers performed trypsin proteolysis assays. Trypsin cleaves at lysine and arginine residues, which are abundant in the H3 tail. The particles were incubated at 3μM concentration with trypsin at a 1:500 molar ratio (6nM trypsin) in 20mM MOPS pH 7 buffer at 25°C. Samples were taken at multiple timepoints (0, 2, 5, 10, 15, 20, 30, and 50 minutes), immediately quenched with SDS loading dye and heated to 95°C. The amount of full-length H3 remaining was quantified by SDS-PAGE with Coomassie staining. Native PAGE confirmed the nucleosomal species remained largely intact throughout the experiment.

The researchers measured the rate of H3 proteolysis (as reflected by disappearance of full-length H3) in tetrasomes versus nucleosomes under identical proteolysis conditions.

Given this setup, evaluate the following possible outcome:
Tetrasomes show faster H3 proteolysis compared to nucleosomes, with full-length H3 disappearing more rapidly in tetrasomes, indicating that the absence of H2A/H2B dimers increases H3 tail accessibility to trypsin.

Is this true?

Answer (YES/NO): YES